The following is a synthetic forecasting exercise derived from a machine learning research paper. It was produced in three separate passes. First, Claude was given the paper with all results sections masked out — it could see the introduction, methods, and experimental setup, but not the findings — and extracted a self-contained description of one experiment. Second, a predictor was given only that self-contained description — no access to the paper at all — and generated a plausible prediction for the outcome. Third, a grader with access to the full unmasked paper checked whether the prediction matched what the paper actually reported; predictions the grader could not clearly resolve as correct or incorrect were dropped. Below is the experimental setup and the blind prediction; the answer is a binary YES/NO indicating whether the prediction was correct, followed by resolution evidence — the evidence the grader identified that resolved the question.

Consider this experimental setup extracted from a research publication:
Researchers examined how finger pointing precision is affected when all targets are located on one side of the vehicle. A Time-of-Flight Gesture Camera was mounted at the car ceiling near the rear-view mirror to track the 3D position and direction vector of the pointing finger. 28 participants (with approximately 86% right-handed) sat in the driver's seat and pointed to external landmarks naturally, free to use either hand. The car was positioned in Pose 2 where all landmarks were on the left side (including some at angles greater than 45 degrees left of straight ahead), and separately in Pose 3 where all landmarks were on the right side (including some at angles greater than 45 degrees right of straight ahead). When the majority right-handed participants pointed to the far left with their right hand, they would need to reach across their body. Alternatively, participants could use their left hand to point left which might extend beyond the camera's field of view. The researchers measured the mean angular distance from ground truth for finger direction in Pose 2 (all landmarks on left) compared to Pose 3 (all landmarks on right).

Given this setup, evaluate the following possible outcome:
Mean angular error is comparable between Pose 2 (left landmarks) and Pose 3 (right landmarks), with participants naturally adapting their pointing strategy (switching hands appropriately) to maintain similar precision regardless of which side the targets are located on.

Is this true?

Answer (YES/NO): NO